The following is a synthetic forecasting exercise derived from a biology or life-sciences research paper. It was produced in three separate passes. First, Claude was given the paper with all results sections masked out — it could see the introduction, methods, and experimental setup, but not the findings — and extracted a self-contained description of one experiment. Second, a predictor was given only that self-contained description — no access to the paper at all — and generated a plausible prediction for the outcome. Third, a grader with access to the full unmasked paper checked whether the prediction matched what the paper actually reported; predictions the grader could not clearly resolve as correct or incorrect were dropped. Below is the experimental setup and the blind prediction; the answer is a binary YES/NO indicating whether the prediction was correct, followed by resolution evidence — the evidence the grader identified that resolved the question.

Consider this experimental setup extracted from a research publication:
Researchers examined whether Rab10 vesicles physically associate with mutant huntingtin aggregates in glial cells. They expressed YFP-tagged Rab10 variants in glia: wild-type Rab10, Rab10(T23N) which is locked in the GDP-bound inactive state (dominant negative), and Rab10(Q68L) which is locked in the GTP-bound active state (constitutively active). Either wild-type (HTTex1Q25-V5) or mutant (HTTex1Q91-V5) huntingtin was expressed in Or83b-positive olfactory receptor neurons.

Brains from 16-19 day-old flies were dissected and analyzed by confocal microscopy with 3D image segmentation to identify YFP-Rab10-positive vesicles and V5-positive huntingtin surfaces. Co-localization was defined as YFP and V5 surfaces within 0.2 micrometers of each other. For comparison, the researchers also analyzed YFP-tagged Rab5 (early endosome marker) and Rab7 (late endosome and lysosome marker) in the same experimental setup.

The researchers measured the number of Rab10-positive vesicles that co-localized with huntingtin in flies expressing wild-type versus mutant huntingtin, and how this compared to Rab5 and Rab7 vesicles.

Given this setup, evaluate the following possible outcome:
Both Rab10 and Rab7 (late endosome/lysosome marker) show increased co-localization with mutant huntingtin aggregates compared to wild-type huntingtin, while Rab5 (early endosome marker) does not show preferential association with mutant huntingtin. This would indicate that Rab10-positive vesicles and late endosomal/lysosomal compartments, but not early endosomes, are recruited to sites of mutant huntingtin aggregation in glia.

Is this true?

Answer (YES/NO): NO